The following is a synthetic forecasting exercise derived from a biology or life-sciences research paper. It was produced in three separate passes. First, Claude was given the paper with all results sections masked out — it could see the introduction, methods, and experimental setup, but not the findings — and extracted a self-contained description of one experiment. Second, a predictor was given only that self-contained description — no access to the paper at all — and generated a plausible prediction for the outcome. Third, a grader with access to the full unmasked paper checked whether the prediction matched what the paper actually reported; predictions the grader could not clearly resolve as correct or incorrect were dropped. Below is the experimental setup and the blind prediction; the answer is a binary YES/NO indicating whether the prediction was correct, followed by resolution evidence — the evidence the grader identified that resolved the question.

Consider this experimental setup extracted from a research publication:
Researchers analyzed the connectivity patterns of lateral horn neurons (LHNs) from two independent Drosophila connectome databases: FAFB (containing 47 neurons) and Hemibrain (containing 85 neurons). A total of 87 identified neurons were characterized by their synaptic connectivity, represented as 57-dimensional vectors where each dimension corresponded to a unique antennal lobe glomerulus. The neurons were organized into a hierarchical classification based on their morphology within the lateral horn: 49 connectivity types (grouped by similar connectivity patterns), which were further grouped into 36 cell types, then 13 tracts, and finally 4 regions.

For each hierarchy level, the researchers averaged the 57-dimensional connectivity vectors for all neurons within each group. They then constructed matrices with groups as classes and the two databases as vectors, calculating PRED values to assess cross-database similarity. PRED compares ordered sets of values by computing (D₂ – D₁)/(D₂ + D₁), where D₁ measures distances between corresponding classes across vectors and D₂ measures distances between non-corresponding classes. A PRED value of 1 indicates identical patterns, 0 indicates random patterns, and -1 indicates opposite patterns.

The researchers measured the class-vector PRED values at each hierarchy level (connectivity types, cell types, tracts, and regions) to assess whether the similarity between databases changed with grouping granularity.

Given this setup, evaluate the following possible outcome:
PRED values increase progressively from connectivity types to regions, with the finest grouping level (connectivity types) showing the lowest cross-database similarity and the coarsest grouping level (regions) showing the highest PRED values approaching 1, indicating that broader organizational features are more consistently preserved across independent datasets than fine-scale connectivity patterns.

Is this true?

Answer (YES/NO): NO